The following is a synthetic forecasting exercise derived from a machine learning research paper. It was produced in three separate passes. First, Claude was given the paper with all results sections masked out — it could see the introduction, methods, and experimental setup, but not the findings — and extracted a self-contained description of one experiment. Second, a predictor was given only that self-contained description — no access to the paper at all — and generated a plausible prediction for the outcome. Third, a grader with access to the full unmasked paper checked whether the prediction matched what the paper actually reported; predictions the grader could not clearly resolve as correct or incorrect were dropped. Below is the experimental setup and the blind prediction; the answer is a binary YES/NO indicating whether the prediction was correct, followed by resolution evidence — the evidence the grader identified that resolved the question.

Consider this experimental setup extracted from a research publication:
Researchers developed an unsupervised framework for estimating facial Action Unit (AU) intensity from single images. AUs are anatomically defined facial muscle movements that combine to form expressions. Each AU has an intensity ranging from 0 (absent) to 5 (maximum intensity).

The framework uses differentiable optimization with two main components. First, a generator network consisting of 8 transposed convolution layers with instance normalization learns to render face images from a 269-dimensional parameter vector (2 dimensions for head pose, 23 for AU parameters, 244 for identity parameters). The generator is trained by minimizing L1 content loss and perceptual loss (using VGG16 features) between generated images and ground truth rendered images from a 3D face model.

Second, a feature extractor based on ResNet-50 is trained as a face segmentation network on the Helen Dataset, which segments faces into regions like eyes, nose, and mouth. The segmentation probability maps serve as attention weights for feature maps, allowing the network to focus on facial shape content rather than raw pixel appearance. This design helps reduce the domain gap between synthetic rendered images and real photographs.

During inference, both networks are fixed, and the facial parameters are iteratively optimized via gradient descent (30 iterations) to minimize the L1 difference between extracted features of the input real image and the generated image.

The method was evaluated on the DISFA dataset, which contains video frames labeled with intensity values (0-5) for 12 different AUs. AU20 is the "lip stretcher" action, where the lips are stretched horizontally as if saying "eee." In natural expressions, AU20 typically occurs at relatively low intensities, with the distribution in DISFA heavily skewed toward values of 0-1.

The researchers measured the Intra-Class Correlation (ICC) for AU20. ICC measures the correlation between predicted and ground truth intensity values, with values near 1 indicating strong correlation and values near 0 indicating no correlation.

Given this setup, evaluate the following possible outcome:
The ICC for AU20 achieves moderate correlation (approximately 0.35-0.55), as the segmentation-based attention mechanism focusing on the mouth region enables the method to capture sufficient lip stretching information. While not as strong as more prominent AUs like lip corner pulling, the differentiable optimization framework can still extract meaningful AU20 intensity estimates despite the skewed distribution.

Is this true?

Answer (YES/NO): YES